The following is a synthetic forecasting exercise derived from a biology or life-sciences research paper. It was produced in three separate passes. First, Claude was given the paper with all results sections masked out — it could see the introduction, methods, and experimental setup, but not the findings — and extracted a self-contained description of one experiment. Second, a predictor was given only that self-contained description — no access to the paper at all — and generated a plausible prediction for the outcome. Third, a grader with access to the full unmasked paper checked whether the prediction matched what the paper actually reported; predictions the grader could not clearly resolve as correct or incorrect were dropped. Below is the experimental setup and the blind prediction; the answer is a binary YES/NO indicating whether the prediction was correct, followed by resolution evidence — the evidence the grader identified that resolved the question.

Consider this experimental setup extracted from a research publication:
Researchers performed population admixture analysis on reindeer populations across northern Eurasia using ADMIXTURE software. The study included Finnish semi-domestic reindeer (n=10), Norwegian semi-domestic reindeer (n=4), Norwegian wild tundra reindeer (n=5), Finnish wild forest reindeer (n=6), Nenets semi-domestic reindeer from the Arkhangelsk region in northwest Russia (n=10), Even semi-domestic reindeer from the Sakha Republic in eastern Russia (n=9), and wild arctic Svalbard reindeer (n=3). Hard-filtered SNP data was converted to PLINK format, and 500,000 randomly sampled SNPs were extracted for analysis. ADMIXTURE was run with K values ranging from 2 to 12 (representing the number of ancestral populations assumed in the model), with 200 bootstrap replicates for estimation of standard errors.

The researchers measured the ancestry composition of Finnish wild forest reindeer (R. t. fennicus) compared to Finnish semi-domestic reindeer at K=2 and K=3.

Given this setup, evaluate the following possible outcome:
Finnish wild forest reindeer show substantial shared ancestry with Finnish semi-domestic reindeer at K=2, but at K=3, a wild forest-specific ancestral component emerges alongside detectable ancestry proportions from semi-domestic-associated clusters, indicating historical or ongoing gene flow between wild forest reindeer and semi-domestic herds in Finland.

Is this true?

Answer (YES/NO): NO